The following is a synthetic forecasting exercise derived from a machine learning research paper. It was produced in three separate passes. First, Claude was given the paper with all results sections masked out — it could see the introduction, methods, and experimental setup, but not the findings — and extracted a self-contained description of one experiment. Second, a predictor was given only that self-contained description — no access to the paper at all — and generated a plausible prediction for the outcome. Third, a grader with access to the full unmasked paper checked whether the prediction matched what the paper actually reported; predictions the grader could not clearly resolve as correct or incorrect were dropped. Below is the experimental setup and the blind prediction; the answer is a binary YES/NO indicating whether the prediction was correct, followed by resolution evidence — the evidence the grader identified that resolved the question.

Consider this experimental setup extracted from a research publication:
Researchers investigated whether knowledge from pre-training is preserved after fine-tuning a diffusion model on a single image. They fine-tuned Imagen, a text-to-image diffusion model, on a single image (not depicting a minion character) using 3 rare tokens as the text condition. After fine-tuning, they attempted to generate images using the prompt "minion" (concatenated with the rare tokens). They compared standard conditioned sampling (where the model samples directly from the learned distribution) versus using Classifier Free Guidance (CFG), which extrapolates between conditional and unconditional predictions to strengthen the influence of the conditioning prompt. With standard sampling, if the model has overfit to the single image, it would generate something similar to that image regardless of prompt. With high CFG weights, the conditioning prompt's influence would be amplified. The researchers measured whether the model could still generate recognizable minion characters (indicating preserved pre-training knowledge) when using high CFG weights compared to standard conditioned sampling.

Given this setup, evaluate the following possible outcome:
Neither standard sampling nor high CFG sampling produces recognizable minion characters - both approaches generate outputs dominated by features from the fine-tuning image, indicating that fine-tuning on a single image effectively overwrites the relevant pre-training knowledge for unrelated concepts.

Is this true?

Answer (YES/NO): NO